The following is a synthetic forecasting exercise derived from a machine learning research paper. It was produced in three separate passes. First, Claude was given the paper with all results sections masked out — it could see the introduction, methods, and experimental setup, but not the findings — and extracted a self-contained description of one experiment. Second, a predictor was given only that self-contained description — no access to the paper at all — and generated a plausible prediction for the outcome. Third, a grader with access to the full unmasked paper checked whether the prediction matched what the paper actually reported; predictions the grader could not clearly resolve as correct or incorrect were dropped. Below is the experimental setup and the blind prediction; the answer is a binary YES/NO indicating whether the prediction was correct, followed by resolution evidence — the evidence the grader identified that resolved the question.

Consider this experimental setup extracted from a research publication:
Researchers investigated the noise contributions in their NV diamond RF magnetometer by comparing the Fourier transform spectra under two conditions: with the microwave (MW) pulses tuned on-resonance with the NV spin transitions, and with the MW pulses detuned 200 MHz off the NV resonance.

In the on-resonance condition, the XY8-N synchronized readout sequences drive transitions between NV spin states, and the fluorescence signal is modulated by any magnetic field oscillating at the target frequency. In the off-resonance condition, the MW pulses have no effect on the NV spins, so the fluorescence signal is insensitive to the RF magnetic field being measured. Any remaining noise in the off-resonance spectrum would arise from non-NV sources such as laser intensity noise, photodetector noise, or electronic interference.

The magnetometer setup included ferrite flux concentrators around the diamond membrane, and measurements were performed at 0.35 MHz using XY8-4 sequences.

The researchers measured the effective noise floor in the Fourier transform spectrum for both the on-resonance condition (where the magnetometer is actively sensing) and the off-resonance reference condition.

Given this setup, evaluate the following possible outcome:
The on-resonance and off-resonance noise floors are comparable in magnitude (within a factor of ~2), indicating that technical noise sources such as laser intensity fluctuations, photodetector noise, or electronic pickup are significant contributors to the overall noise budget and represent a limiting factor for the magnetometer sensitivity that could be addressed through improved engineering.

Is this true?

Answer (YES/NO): YES